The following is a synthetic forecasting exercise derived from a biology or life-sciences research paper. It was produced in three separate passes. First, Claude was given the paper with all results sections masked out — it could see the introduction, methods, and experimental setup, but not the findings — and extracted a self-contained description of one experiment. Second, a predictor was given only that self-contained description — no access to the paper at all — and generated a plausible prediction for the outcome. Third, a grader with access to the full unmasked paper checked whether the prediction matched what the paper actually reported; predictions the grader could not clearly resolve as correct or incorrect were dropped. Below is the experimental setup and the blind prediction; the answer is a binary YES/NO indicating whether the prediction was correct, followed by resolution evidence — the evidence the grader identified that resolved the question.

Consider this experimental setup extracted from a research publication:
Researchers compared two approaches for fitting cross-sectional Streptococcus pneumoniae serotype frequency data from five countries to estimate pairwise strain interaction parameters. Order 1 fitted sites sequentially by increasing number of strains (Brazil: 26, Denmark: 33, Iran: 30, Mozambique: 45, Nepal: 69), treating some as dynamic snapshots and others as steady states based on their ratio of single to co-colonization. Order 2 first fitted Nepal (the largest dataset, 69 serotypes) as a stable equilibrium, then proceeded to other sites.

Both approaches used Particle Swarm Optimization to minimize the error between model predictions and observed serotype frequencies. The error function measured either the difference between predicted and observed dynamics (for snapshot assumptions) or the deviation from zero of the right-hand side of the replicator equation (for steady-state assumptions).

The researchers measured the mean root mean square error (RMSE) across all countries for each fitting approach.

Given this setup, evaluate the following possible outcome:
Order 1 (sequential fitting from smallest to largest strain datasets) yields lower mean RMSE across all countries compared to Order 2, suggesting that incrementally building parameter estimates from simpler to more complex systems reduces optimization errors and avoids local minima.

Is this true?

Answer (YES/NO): NO